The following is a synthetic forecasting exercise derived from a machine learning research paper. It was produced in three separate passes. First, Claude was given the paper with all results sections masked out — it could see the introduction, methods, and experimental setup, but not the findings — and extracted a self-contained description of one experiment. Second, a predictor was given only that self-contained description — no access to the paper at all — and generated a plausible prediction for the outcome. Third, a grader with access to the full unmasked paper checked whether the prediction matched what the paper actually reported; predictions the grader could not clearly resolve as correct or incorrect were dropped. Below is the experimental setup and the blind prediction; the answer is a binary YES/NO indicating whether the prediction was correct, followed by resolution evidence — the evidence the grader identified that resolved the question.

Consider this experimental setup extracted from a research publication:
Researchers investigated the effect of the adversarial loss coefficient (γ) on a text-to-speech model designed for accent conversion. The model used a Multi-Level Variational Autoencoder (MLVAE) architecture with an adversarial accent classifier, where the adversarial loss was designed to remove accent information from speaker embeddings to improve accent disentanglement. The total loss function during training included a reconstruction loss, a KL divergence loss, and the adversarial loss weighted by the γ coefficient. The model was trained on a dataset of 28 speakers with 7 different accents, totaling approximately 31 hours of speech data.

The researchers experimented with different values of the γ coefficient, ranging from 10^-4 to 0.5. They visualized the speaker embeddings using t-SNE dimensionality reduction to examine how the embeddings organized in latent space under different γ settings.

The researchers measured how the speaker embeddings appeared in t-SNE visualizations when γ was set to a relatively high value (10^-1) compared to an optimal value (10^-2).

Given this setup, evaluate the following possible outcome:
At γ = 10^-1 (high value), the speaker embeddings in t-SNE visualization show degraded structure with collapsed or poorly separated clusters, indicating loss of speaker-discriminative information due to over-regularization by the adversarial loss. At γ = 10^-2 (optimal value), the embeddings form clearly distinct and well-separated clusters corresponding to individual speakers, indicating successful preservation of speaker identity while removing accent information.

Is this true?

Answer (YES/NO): NO